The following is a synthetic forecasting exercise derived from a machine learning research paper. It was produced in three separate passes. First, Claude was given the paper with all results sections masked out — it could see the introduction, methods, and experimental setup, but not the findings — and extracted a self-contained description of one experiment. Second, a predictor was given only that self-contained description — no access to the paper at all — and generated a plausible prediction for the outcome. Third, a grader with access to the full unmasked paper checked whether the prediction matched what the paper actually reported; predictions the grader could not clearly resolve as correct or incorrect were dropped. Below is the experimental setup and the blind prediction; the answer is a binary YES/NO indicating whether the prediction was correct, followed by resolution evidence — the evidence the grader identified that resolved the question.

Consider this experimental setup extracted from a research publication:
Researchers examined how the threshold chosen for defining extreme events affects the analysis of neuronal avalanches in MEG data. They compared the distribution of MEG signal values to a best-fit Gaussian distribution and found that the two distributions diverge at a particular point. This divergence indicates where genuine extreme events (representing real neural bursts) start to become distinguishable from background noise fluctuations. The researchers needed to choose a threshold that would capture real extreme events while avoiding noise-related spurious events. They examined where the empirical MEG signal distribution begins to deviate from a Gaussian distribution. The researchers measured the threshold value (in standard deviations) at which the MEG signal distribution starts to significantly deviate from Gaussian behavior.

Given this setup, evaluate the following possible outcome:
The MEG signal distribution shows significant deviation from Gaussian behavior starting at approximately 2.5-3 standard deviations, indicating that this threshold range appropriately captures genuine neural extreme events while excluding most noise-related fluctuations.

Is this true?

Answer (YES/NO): YES